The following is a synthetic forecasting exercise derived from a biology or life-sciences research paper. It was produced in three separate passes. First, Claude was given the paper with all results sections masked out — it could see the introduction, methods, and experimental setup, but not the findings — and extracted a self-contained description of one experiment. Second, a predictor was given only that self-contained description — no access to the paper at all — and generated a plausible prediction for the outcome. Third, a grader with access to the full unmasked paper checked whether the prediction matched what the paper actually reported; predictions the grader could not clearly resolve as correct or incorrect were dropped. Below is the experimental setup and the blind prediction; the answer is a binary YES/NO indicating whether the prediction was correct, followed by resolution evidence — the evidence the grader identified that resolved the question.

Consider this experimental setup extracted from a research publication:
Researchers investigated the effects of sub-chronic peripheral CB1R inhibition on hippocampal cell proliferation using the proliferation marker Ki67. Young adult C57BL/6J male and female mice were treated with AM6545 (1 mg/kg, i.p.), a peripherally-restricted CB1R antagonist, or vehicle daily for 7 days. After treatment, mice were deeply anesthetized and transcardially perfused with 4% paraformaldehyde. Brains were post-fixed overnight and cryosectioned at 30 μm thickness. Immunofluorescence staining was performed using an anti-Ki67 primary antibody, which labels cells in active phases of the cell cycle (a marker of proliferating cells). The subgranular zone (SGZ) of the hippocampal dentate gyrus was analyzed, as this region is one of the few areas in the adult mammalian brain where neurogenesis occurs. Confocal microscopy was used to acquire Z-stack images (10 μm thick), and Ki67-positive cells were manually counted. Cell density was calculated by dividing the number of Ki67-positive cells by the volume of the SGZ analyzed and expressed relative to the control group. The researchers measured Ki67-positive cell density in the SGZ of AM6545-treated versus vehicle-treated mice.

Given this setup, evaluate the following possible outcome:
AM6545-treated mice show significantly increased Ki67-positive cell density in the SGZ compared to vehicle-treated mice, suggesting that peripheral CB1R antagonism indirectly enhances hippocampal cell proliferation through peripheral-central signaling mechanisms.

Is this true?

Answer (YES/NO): NO